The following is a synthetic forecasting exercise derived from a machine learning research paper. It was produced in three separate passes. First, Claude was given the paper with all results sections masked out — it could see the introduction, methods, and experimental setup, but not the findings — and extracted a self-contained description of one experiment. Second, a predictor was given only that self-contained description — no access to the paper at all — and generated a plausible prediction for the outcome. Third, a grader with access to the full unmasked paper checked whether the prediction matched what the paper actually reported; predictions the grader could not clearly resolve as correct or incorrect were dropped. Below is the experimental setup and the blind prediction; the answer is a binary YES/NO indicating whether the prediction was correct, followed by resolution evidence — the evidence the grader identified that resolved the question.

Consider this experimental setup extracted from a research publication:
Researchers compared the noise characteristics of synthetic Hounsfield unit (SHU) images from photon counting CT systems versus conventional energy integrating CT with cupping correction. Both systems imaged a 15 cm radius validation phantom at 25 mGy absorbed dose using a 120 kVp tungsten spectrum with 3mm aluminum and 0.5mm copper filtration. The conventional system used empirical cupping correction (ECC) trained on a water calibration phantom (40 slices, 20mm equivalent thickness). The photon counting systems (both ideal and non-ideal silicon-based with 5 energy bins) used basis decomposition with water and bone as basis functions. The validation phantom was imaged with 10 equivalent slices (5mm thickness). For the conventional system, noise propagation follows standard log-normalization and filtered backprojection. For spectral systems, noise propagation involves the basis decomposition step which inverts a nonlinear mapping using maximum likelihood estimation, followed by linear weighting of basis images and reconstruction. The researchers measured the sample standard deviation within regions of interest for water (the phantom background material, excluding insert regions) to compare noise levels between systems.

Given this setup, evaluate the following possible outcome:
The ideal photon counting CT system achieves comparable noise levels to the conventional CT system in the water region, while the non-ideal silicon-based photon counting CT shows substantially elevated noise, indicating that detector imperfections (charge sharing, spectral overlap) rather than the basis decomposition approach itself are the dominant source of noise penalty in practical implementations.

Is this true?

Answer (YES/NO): NO